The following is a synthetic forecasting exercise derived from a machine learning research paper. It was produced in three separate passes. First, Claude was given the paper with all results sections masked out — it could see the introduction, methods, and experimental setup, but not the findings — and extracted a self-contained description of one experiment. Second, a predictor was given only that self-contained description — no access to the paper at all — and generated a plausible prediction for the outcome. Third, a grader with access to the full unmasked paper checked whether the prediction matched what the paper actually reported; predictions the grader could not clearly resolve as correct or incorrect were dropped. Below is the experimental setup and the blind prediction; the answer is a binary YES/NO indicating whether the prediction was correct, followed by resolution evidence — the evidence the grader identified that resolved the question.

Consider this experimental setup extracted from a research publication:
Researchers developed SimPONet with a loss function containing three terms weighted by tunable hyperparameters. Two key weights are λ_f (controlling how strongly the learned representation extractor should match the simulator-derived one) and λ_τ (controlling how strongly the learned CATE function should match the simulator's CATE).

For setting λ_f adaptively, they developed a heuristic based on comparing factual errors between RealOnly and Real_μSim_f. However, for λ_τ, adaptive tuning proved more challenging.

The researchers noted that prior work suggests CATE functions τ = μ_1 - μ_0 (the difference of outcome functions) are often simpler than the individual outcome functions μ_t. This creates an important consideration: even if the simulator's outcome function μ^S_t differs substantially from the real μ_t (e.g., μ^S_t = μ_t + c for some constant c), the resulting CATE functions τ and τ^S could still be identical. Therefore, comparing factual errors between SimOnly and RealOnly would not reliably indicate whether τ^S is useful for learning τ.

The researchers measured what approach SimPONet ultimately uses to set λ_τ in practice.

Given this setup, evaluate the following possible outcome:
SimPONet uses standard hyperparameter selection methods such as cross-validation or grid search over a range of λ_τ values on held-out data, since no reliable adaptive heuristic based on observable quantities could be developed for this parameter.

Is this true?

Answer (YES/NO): NO